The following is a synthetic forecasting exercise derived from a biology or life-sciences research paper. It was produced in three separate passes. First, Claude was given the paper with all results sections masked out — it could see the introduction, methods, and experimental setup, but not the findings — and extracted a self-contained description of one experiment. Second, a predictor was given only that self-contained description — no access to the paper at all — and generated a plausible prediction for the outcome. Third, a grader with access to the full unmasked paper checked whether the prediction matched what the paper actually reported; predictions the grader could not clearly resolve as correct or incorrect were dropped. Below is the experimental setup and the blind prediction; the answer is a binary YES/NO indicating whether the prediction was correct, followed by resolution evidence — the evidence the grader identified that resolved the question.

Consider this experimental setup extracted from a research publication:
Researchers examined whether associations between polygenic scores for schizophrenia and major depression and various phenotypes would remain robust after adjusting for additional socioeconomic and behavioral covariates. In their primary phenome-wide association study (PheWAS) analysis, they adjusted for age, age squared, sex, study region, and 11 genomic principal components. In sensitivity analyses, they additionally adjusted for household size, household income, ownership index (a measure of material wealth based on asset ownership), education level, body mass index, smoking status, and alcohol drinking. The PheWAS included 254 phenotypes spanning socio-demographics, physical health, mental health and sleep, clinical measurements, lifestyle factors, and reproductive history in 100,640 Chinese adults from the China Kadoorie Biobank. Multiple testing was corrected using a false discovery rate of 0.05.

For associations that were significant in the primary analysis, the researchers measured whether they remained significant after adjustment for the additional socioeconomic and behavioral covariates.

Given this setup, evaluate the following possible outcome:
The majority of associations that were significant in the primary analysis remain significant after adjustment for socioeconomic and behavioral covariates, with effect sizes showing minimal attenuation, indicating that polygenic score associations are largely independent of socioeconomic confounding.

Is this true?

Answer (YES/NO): YES